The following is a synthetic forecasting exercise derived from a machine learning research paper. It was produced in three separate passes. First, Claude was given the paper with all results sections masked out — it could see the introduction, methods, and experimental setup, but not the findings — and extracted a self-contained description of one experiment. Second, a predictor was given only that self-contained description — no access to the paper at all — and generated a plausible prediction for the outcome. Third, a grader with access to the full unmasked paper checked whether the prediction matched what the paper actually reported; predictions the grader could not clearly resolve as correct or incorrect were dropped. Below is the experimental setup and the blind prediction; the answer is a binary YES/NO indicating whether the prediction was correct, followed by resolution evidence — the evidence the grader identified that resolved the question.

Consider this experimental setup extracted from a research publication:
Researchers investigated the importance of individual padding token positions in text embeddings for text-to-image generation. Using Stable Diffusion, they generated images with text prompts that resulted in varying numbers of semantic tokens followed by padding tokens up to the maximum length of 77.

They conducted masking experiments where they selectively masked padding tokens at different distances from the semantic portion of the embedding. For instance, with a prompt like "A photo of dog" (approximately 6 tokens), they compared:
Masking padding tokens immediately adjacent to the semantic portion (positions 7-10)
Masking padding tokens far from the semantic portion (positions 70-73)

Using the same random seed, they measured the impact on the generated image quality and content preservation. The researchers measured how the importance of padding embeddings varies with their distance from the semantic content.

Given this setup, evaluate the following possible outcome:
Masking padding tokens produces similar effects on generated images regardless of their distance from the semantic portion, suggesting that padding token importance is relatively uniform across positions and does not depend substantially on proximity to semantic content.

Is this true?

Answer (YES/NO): NO